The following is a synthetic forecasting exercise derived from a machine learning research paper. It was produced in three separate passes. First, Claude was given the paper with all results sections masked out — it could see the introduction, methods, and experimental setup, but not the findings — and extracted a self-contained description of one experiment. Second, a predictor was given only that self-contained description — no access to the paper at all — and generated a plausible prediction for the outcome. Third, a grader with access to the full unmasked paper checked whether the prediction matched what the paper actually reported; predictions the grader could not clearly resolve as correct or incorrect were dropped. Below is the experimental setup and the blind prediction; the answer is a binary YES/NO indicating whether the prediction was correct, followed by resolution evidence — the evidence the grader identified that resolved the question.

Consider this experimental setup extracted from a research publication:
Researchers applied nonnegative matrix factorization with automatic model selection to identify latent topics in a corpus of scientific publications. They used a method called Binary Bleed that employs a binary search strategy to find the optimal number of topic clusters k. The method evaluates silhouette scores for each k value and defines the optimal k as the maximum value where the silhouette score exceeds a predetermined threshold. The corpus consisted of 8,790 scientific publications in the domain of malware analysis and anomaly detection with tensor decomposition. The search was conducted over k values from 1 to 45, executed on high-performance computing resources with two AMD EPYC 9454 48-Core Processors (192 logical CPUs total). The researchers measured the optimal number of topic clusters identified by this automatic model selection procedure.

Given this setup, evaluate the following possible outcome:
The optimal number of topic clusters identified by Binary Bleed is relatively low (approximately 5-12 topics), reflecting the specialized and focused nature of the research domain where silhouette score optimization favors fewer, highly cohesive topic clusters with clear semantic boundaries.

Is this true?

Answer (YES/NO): NO